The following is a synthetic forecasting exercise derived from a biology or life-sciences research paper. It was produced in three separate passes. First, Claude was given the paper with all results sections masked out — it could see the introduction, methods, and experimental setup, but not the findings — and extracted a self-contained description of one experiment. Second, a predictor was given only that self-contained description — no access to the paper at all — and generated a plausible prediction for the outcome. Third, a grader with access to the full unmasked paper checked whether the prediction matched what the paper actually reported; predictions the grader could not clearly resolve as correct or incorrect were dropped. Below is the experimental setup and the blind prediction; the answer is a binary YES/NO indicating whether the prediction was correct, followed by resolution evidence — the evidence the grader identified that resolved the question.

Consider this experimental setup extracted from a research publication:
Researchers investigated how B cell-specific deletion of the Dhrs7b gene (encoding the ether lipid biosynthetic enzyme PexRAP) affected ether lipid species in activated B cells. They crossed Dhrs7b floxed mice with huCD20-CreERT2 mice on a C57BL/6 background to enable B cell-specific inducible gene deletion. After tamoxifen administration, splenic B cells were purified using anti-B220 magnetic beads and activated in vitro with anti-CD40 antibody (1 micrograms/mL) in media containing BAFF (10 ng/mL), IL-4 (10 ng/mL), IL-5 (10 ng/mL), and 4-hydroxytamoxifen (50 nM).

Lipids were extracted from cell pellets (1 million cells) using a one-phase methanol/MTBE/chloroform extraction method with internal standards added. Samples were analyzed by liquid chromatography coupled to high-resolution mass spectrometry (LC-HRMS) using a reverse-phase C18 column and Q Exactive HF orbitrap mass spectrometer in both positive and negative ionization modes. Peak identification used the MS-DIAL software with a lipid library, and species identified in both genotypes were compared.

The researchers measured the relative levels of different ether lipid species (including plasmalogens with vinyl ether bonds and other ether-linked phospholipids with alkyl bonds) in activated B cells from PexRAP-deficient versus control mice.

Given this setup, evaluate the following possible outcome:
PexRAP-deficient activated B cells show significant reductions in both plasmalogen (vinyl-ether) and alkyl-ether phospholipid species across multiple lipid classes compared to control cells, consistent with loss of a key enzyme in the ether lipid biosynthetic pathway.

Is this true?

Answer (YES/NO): YES